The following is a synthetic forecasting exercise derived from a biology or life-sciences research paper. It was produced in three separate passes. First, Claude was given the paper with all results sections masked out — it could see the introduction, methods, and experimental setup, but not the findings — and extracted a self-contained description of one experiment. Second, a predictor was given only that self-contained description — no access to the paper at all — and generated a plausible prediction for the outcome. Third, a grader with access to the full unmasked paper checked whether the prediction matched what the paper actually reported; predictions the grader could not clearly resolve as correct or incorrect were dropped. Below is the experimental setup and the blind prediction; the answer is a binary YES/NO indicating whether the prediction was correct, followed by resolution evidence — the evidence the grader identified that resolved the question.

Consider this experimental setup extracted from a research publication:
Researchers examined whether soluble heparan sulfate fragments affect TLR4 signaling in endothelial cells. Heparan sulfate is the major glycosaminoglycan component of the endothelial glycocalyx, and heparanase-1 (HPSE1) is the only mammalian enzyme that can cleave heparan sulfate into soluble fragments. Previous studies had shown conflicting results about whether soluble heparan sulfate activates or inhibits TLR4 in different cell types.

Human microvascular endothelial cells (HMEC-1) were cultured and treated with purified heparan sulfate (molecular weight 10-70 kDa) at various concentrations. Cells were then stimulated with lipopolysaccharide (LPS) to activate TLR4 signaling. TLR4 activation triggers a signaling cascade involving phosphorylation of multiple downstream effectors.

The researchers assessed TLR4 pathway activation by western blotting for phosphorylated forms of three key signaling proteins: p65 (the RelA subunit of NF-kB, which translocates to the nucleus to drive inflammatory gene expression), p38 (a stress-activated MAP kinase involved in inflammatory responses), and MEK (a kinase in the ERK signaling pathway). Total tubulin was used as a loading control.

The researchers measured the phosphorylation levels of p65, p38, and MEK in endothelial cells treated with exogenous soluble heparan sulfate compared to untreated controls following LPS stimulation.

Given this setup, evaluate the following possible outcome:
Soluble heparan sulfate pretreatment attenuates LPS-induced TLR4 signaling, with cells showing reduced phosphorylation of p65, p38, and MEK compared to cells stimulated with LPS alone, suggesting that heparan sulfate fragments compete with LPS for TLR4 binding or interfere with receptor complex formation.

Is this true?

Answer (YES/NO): NO